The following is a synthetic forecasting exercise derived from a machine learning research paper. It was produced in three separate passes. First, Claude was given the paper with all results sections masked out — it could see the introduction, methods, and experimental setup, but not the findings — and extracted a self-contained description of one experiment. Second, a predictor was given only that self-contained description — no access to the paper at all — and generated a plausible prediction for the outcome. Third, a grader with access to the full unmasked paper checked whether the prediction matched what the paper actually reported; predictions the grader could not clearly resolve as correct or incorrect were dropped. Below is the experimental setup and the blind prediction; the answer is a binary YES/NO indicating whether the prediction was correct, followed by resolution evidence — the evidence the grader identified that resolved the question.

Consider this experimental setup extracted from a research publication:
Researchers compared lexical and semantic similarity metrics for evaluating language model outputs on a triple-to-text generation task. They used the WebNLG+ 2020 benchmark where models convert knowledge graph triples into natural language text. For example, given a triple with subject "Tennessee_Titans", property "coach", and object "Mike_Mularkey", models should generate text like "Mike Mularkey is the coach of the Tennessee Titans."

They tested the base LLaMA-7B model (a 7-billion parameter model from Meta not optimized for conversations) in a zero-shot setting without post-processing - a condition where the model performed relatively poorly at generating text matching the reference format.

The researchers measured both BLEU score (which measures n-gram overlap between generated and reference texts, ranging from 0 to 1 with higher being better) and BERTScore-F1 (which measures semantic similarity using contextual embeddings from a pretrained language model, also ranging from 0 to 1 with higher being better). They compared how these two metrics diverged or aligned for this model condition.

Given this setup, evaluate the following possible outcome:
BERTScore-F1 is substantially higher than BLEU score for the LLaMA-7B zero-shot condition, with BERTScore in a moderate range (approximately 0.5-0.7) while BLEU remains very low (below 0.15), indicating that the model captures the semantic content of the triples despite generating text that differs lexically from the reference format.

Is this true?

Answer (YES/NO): NO